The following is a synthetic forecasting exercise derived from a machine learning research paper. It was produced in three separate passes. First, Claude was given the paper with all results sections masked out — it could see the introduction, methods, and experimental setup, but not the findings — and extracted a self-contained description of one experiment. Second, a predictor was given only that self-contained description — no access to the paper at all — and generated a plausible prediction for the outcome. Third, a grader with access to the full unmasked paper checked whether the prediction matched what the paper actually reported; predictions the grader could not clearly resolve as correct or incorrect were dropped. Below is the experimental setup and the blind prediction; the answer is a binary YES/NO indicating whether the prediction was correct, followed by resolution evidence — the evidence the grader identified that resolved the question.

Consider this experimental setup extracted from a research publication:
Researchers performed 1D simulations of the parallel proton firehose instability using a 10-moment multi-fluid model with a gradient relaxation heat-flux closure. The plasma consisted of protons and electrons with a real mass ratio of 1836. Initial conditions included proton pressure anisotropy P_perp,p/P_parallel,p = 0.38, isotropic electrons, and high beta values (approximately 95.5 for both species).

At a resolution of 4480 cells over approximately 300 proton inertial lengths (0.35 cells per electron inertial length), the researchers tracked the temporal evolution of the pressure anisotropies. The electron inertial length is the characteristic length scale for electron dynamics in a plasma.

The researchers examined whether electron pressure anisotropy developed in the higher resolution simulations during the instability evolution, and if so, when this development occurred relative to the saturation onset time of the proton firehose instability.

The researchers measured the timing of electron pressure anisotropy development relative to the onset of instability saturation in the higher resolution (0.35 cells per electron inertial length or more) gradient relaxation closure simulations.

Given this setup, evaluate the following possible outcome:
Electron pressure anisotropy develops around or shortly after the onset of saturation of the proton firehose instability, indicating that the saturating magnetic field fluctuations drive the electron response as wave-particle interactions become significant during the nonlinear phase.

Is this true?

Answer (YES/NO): NO